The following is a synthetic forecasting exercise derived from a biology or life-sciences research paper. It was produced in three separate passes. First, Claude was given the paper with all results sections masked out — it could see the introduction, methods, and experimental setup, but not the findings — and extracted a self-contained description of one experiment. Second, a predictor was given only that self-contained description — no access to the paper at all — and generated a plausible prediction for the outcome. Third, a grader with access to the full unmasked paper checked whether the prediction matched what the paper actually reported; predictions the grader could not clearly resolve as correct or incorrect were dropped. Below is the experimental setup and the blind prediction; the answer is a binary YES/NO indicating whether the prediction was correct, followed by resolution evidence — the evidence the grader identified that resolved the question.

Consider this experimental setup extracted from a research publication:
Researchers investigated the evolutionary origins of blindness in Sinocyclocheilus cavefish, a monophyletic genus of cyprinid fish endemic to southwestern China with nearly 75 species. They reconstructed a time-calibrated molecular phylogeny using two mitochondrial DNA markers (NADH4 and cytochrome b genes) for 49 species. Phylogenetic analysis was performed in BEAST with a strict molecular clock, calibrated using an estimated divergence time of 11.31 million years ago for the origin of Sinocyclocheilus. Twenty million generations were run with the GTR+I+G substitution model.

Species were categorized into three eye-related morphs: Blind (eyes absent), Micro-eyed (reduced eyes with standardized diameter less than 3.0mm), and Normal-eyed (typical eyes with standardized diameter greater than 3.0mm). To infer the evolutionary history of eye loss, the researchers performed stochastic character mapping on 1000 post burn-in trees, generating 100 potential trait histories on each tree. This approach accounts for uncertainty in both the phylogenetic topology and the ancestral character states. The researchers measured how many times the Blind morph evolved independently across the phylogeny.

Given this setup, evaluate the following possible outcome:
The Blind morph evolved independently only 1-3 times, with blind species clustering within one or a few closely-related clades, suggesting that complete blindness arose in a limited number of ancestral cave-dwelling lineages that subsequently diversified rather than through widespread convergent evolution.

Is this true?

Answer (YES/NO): NO